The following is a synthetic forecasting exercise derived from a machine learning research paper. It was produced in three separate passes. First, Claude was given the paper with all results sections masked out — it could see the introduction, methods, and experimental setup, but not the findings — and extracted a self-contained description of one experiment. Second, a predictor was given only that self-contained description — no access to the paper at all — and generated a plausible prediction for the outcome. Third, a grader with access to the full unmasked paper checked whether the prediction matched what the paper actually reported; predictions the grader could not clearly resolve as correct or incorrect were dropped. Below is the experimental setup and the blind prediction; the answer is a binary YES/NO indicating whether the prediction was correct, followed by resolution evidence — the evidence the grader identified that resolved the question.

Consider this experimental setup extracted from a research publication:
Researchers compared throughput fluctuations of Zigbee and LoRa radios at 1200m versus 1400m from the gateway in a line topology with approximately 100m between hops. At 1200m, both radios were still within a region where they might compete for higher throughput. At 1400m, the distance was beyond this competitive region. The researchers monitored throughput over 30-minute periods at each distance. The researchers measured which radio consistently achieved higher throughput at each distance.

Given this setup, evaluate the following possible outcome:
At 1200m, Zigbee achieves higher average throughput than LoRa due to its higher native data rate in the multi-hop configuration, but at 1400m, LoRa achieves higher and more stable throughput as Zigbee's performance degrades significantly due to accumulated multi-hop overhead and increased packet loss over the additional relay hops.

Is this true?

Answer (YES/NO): NO